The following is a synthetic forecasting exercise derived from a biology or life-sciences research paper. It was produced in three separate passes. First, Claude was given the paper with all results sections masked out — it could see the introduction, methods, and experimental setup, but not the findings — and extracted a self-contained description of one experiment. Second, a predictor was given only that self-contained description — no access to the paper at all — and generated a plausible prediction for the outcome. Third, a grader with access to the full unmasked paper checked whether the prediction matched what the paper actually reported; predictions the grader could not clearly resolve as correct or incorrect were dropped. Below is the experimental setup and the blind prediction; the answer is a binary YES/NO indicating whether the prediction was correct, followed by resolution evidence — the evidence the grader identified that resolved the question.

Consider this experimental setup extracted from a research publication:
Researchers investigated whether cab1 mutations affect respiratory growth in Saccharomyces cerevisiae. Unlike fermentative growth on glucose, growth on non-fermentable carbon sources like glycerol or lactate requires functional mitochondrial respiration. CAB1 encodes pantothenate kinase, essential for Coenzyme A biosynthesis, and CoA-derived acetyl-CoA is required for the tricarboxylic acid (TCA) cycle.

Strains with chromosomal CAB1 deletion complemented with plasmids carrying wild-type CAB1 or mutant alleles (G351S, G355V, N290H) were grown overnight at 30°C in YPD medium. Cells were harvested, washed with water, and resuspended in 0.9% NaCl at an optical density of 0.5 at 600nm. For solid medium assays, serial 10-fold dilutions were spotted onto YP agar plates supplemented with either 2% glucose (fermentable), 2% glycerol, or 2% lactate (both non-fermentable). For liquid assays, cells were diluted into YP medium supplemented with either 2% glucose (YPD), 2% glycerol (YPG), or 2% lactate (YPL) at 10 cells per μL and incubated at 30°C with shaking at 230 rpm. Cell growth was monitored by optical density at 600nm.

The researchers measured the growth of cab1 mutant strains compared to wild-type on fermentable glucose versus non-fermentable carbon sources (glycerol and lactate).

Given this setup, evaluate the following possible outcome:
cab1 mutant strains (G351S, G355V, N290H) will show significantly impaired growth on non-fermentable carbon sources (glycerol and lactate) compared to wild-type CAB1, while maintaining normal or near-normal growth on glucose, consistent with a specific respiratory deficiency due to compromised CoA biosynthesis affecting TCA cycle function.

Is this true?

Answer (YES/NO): YES